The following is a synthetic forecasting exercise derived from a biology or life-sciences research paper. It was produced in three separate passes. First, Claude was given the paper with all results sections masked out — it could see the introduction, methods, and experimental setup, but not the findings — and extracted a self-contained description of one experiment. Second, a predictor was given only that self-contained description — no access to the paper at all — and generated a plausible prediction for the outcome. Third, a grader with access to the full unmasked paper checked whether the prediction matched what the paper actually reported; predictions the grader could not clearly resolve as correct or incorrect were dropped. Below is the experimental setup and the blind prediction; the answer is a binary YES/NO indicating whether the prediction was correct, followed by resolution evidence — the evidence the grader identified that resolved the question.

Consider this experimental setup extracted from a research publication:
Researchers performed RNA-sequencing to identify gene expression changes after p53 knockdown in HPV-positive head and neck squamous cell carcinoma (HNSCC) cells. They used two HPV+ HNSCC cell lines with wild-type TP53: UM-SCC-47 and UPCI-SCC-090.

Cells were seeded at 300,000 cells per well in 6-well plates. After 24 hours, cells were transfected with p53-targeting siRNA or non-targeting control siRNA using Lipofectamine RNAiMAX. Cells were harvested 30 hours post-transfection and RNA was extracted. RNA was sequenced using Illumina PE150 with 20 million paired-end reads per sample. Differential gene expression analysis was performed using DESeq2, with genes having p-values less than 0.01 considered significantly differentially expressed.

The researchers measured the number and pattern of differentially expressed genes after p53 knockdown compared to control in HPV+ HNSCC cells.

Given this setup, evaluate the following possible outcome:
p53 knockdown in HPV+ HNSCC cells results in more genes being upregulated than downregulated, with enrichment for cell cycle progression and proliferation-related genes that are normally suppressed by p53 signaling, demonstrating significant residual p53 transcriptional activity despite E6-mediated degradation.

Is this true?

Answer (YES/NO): NO